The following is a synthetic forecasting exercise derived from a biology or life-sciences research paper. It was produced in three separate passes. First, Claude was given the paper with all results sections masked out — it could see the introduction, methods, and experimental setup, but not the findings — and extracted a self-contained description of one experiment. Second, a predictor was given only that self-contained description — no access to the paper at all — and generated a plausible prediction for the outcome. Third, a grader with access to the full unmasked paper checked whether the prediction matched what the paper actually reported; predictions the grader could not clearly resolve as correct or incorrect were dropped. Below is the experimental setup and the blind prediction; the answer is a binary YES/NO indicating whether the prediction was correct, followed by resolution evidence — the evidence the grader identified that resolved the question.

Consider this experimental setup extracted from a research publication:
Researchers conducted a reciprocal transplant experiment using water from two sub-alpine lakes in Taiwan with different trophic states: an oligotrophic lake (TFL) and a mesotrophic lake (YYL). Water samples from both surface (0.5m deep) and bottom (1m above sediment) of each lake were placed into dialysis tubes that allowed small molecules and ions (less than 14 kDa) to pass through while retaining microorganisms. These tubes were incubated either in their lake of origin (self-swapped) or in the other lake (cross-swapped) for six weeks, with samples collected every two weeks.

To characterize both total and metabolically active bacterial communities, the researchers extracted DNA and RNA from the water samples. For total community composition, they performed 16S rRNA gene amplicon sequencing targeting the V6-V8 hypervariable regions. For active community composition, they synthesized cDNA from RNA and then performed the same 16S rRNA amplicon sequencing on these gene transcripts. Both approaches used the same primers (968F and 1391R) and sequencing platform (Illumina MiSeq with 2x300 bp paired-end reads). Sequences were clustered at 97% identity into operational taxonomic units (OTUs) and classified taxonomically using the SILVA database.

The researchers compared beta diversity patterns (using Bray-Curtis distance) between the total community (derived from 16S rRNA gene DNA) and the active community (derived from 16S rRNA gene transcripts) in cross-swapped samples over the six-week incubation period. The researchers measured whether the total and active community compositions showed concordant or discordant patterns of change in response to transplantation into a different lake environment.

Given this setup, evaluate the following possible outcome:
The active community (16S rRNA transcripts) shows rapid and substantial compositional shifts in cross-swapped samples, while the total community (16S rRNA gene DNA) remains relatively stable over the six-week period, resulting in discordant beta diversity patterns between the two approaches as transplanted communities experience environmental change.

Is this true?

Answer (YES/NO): NO